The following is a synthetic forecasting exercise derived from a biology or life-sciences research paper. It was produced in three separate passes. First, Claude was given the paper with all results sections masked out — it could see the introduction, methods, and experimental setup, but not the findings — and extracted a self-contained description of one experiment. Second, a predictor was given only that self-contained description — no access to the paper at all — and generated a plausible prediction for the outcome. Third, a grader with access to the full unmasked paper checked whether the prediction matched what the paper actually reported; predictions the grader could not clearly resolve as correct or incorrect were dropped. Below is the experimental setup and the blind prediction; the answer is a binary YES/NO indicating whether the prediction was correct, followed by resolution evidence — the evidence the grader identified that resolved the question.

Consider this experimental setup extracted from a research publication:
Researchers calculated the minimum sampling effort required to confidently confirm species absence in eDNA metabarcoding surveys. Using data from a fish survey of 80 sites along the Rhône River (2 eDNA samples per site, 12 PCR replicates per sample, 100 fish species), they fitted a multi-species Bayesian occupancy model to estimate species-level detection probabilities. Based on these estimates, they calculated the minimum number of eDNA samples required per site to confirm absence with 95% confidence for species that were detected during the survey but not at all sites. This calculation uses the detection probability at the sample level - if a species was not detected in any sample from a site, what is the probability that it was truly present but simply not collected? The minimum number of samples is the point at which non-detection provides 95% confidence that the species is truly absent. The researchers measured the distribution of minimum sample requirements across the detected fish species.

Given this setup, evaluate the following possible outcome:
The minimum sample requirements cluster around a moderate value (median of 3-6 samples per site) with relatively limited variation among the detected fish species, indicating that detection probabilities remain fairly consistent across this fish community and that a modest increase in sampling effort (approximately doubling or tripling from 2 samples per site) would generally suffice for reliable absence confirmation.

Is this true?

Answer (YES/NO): NO